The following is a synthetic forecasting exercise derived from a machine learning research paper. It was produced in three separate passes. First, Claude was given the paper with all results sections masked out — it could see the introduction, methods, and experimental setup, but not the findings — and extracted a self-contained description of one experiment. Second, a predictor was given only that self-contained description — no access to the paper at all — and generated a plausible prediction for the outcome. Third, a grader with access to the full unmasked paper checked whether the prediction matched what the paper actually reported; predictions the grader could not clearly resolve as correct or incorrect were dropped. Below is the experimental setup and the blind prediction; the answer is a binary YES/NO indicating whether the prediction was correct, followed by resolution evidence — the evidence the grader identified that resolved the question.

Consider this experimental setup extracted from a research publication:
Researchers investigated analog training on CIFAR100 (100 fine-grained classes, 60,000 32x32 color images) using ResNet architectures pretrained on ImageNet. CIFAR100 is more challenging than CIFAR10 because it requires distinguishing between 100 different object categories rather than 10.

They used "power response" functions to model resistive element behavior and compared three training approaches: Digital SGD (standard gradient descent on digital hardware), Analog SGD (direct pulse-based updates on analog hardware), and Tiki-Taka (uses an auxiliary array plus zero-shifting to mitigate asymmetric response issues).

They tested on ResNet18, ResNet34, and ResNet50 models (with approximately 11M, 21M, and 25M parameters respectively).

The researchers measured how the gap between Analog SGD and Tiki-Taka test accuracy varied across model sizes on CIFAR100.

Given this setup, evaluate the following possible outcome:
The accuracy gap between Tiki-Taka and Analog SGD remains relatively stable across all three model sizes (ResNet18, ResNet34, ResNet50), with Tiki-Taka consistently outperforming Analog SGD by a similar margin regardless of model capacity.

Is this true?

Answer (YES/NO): NO